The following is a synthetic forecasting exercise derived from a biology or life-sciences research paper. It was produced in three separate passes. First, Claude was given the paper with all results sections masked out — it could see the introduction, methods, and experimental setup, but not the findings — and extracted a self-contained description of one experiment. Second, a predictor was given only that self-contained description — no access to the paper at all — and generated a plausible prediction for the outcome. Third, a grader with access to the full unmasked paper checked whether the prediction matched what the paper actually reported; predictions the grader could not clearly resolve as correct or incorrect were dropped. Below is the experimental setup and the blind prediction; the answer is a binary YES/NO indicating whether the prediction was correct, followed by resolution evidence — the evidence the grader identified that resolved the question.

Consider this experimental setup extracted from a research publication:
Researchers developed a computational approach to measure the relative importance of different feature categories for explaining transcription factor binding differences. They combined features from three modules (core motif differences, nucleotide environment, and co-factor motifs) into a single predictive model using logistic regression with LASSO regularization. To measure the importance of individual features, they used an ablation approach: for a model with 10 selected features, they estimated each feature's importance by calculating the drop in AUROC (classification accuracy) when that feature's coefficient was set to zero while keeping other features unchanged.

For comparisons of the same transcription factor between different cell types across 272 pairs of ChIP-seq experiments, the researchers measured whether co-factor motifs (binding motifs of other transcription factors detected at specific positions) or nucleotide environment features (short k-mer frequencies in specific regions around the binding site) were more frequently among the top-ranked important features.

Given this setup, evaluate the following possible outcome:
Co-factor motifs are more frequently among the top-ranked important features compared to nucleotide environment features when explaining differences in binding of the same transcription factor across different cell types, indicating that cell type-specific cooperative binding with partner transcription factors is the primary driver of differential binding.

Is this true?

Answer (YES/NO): YES